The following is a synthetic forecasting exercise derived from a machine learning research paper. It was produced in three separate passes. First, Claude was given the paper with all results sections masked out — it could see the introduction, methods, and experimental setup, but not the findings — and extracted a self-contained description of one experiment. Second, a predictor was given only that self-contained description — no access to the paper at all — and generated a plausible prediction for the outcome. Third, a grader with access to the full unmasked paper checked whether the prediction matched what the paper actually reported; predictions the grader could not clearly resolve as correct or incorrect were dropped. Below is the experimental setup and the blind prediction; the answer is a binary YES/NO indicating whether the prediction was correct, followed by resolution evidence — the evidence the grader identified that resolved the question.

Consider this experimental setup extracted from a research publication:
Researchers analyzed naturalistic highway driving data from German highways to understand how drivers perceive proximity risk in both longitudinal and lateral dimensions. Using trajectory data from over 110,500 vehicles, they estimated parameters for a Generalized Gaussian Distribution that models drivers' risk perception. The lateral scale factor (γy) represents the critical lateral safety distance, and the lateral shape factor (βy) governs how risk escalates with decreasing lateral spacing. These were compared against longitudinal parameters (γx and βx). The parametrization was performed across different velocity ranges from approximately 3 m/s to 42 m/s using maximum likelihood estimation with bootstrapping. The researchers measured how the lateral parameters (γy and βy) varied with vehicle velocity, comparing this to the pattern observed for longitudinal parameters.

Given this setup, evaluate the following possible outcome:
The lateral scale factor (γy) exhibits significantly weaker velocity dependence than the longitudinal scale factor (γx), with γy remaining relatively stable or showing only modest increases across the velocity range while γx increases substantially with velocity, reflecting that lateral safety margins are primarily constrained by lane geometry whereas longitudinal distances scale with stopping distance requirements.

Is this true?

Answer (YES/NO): YES